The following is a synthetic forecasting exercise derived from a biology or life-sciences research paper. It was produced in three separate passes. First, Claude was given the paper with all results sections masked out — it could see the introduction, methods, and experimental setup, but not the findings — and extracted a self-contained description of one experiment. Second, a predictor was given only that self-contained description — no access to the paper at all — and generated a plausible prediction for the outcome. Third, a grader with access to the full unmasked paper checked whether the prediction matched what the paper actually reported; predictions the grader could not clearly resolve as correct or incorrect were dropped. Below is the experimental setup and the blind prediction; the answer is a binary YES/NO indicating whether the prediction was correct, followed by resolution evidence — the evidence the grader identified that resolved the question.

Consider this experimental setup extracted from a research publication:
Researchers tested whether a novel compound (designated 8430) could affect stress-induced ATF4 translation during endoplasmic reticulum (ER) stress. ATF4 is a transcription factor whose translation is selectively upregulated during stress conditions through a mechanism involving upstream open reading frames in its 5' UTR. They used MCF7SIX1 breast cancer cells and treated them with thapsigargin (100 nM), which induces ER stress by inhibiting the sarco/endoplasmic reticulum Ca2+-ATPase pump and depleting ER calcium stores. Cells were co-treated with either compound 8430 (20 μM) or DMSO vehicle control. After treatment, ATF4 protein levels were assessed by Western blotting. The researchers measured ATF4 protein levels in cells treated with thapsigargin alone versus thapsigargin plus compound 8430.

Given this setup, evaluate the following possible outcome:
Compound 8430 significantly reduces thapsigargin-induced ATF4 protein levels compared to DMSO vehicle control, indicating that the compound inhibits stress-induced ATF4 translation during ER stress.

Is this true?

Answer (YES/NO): YES